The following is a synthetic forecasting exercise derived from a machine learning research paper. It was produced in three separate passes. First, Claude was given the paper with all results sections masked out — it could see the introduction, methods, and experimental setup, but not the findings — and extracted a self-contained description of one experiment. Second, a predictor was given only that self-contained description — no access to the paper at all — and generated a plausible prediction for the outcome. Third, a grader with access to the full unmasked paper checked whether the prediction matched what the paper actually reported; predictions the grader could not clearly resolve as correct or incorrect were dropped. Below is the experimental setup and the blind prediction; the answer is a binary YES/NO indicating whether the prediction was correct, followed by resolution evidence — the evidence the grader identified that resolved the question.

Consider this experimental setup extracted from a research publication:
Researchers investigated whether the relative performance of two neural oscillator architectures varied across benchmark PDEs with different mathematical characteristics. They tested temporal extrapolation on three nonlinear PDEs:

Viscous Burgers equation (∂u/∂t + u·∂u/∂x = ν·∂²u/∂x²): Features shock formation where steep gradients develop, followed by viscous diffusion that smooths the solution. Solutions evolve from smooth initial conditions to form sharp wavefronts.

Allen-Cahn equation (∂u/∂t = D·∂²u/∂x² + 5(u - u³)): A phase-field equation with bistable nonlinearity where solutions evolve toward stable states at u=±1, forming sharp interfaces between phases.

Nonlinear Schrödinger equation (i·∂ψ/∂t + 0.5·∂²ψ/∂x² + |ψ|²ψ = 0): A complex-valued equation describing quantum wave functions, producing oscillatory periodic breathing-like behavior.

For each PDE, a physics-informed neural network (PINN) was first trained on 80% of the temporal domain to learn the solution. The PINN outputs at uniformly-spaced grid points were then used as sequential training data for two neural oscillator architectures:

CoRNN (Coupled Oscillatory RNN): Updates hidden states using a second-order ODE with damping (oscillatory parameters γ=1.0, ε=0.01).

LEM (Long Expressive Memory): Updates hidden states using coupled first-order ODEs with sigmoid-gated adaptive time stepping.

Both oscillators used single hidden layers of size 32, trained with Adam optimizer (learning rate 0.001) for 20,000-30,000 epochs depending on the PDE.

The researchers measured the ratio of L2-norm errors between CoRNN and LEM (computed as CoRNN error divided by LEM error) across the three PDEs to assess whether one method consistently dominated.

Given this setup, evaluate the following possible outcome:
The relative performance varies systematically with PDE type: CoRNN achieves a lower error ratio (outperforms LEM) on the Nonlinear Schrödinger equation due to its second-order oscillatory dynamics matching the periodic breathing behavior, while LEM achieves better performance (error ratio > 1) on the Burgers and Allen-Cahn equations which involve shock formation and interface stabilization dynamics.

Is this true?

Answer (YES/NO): NO